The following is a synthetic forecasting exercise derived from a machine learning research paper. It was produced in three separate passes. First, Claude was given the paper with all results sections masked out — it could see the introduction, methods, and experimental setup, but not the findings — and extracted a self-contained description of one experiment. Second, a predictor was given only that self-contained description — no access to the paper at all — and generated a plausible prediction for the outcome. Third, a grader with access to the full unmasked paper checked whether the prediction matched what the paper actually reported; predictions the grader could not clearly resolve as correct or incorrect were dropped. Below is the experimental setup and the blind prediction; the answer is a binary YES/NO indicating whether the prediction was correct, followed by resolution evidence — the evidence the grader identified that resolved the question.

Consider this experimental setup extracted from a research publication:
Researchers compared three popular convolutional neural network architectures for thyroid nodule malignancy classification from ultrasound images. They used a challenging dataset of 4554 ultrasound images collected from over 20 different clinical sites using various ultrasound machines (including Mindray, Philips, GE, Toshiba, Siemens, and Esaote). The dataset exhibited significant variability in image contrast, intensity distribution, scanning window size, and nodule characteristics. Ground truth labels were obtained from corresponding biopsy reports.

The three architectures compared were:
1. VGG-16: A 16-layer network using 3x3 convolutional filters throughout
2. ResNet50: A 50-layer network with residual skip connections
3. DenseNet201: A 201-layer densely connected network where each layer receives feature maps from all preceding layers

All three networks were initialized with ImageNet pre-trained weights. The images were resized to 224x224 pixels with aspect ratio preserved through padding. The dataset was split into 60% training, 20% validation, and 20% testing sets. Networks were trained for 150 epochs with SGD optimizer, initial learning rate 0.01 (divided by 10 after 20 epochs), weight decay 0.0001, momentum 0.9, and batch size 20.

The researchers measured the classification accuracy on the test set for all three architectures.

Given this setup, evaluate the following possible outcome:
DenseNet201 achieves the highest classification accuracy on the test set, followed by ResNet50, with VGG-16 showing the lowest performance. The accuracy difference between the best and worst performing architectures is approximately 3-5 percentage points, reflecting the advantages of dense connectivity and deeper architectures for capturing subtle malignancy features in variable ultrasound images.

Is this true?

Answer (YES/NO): YES